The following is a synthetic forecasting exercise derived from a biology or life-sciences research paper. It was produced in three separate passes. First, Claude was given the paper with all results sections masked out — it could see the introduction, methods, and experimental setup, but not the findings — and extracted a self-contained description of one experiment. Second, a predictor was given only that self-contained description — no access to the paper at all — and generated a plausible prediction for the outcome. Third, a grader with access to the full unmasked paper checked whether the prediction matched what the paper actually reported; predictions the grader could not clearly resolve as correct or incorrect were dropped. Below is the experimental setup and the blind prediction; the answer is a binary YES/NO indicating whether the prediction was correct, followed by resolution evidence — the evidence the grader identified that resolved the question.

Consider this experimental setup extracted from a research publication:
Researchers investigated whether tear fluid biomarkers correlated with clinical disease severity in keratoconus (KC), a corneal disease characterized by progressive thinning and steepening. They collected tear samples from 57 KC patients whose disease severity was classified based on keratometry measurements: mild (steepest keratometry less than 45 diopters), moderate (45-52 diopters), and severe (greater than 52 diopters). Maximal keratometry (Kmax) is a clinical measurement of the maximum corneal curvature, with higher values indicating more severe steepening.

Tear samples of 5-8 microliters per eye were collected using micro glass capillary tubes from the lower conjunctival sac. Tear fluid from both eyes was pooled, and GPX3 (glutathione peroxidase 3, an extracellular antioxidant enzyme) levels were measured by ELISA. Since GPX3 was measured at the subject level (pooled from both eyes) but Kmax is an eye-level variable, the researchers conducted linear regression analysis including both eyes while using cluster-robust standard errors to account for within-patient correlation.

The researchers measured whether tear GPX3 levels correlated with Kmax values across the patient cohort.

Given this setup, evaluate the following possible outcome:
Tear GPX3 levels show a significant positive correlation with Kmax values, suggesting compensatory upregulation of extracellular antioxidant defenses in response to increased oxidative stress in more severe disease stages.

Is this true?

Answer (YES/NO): YES